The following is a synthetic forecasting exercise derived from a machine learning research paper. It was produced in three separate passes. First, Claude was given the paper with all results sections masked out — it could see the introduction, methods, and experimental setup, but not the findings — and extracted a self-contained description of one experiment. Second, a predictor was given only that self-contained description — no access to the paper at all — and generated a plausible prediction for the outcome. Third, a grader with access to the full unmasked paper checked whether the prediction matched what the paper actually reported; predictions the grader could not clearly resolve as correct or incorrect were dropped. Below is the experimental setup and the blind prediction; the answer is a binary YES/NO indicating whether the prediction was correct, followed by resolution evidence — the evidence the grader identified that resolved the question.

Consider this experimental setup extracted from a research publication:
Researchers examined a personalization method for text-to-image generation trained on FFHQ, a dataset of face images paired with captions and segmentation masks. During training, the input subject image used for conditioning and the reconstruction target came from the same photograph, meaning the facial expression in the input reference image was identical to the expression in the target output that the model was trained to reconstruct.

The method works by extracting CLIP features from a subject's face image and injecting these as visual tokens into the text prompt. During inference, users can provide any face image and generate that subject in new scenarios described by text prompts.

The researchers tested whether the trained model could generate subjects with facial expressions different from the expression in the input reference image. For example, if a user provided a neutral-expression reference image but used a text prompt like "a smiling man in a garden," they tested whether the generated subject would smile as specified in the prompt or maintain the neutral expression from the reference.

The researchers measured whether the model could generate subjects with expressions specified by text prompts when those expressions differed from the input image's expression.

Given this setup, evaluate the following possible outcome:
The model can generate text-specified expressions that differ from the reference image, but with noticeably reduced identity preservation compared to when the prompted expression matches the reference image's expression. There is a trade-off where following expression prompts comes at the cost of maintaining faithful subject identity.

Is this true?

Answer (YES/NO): NO